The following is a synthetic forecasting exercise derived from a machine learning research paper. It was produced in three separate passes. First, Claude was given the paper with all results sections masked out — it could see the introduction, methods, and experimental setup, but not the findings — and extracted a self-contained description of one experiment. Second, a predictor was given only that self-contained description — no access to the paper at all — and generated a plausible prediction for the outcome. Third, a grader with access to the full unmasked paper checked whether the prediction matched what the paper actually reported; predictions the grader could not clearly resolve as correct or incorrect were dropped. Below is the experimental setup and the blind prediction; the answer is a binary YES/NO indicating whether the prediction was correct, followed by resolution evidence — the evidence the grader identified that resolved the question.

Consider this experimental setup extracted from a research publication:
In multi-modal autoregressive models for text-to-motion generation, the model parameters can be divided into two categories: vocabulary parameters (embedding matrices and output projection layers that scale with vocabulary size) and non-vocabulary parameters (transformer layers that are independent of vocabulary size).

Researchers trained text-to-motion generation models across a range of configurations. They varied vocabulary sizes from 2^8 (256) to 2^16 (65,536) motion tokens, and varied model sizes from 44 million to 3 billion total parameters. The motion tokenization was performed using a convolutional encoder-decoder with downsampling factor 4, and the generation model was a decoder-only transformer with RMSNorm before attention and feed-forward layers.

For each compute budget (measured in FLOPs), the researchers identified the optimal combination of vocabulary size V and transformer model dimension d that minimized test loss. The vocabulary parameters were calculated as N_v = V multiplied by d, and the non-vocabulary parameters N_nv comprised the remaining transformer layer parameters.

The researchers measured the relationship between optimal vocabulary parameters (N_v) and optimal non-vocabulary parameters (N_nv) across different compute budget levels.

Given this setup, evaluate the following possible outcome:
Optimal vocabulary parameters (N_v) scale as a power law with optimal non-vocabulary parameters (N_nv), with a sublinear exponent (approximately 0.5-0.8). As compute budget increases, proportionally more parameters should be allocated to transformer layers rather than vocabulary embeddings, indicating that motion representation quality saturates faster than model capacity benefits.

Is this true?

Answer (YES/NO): NO